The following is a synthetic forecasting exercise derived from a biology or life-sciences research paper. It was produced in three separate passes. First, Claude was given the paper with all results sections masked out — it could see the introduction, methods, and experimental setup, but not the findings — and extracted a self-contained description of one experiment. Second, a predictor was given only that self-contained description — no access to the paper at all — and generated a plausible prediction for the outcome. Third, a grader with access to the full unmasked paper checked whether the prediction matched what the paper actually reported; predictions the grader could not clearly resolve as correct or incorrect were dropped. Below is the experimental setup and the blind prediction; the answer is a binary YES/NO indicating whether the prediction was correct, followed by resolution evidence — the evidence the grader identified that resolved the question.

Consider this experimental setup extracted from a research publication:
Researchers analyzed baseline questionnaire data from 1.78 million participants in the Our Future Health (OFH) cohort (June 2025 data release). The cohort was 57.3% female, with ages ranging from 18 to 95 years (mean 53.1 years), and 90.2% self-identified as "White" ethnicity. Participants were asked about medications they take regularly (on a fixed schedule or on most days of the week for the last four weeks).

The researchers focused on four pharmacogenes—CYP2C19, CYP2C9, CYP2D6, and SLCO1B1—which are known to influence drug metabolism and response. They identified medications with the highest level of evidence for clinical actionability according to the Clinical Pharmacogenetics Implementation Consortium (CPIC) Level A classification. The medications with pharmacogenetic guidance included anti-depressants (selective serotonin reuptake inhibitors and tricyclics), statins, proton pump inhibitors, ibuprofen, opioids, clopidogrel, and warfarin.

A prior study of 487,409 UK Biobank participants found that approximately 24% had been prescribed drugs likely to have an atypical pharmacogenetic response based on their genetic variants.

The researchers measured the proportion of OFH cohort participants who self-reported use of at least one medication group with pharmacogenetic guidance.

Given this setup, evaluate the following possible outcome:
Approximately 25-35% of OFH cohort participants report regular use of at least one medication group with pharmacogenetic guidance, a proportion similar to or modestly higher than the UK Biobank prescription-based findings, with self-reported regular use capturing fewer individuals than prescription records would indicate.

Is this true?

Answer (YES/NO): YES